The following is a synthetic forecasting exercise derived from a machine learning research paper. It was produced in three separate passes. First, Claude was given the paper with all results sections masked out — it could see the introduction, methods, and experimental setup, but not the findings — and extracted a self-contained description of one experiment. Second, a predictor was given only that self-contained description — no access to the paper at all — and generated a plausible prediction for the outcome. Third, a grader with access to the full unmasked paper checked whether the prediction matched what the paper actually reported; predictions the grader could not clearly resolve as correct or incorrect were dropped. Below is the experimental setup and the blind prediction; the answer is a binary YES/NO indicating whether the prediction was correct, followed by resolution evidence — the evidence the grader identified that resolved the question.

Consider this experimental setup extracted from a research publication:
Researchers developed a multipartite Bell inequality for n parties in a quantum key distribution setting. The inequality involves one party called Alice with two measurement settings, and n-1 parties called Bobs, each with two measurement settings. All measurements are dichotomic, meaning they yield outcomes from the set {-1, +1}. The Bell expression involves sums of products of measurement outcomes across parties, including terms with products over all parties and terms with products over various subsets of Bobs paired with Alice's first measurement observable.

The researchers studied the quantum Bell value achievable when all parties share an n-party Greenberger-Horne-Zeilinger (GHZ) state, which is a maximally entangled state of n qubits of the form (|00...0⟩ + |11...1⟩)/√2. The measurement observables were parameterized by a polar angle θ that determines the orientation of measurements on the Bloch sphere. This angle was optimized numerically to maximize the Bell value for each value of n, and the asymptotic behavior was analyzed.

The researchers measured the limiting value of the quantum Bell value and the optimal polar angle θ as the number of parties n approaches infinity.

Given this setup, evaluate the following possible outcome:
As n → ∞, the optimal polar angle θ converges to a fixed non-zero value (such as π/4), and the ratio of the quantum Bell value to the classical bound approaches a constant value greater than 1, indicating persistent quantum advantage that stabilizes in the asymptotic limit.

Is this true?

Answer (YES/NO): YES